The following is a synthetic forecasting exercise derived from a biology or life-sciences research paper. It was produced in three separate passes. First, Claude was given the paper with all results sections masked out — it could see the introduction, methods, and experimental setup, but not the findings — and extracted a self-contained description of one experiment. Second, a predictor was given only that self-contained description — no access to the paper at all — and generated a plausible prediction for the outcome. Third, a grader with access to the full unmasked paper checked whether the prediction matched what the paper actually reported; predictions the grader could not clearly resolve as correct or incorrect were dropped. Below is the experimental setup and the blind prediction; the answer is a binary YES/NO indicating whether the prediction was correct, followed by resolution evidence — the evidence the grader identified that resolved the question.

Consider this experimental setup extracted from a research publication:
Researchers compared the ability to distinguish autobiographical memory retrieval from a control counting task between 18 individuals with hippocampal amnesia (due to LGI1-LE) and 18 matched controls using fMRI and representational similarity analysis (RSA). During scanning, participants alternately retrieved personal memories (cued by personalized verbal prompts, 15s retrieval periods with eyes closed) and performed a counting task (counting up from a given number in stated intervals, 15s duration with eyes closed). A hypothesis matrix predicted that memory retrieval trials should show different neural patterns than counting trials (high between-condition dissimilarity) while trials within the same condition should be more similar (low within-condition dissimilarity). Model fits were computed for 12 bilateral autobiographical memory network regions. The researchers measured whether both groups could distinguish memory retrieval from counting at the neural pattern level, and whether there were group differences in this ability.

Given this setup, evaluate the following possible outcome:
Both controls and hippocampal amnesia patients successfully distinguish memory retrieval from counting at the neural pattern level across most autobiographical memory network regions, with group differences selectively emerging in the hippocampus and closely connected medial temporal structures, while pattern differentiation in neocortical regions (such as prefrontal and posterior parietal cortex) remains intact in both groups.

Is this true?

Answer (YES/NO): NO